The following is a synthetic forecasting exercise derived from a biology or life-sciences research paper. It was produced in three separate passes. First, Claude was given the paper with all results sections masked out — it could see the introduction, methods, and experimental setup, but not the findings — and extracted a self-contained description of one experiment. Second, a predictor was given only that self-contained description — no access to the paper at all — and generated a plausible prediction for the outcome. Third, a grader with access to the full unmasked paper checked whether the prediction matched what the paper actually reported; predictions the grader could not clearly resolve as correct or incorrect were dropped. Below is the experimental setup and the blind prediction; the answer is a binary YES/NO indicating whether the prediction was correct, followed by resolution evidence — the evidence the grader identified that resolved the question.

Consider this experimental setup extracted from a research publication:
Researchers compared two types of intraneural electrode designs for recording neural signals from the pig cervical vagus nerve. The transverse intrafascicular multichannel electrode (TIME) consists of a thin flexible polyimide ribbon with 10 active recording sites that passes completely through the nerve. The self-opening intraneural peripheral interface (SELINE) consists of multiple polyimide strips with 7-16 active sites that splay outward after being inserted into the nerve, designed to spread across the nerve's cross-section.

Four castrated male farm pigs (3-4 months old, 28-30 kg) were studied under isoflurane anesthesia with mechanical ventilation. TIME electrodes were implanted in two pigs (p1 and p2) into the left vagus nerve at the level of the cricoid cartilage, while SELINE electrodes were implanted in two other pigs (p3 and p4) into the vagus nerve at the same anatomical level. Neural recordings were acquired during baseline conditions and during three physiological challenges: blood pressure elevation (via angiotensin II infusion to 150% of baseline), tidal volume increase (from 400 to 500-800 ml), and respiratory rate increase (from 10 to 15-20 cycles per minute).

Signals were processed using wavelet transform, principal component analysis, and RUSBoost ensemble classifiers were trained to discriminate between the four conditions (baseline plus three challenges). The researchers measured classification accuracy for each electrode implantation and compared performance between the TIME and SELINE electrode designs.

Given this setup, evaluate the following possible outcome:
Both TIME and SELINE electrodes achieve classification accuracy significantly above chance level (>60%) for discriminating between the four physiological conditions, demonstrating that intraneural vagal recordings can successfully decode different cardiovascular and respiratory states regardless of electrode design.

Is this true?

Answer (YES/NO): NO